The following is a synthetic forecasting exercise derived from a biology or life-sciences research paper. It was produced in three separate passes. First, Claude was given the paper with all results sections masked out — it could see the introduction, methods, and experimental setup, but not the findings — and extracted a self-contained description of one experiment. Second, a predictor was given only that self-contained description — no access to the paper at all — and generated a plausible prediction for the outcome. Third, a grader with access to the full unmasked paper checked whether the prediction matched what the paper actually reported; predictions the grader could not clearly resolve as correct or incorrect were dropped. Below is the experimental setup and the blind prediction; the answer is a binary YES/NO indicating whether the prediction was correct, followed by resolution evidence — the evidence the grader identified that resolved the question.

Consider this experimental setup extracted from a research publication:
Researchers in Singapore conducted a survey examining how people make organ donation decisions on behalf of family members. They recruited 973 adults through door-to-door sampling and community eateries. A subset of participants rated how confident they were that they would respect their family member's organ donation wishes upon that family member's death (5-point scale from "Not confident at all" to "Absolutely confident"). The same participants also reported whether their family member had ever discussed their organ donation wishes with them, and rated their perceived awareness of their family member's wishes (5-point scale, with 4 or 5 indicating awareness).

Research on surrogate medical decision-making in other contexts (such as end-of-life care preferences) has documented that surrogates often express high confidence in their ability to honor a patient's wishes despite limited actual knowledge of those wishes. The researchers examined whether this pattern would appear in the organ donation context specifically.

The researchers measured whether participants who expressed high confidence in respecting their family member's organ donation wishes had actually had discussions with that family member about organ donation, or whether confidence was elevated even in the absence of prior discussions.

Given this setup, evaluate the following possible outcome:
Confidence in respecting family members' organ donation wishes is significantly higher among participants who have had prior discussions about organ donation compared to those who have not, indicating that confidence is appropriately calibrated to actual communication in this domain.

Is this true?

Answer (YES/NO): NO